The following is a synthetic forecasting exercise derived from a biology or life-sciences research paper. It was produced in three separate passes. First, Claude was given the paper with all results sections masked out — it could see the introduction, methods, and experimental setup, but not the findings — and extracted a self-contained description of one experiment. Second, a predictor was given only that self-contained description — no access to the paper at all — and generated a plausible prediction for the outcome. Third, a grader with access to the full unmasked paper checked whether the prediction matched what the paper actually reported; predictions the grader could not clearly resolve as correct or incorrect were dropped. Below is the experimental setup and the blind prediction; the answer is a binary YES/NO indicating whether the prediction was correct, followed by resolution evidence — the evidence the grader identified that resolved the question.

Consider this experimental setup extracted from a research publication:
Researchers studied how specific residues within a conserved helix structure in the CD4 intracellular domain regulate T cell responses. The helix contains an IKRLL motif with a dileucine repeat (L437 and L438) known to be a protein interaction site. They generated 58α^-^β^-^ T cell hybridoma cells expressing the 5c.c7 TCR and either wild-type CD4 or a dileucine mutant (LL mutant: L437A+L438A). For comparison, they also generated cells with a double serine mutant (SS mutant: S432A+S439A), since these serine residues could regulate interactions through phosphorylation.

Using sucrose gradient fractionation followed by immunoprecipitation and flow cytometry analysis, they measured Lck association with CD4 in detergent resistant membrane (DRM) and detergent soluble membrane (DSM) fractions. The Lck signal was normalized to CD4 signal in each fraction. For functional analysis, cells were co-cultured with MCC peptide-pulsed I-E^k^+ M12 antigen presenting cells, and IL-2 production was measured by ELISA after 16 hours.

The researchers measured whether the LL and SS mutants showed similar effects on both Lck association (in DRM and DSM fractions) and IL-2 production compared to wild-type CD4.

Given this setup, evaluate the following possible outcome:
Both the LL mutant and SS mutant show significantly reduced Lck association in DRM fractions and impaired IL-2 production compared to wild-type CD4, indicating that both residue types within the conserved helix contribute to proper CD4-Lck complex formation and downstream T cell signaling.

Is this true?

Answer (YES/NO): NO